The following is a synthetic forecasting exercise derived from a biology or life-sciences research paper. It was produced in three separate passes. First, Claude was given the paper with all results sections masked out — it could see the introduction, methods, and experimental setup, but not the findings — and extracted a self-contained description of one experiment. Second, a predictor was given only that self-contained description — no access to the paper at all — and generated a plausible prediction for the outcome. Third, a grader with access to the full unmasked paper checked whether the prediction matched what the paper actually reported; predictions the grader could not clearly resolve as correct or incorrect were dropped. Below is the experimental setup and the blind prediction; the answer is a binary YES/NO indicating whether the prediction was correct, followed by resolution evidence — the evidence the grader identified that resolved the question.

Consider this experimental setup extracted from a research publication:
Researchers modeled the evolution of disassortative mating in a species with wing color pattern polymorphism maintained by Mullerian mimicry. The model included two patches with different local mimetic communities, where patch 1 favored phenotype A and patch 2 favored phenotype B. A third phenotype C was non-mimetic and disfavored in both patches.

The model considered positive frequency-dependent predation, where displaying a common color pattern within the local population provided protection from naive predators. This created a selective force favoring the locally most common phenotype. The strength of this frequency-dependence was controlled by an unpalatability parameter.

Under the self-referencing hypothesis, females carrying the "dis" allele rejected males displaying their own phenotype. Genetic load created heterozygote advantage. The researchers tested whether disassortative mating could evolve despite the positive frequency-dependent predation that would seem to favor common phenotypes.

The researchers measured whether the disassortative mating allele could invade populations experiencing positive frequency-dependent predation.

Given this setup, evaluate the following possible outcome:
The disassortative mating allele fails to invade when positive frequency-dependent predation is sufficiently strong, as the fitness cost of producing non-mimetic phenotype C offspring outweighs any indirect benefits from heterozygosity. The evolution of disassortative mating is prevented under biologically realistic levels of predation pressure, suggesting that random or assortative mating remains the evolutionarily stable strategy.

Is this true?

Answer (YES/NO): NO